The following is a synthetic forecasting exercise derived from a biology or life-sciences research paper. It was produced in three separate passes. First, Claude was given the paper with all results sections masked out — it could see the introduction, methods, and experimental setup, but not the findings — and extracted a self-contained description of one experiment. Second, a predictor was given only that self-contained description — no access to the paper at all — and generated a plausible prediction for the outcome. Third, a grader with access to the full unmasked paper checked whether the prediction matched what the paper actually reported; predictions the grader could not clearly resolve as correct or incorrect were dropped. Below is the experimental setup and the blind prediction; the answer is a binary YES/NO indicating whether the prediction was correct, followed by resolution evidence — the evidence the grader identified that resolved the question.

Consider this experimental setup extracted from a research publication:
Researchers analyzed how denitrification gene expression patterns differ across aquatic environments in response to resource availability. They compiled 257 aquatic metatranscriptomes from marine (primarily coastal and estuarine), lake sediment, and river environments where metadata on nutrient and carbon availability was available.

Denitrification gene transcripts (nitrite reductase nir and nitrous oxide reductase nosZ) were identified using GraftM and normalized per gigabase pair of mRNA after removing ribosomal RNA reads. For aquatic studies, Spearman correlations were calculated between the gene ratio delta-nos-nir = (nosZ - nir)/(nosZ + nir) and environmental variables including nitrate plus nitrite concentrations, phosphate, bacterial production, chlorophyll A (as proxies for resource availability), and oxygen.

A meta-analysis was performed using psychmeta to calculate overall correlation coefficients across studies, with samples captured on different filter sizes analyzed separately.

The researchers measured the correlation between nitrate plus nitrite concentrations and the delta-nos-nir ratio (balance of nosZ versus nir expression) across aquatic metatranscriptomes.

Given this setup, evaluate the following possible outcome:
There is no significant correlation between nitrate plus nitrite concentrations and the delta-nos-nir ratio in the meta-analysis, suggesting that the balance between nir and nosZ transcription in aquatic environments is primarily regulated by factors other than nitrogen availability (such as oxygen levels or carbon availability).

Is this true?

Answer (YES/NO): NO